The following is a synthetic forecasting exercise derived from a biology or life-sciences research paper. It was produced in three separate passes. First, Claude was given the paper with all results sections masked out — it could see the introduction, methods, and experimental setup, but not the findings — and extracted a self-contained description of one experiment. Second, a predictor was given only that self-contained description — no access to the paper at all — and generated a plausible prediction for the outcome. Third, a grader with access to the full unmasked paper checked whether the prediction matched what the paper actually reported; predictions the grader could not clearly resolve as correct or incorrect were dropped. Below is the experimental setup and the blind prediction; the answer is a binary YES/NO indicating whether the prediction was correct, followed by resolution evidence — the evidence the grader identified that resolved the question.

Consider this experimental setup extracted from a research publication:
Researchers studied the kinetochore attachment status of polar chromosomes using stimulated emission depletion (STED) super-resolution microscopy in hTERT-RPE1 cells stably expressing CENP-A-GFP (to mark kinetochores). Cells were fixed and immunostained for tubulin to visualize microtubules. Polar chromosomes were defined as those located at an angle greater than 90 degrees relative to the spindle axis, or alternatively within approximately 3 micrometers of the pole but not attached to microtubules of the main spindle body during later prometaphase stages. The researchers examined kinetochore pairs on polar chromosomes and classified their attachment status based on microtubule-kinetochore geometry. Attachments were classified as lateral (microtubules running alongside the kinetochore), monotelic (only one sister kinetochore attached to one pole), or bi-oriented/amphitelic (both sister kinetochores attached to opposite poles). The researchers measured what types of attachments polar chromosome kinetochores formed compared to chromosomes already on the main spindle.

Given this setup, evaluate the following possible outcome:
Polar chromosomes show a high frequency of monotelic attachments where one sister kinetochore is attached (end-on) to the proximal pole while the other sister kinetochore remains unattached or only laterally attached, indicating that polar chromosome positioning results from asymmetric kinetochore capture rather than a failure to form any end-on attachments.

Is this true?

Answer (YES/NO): NO